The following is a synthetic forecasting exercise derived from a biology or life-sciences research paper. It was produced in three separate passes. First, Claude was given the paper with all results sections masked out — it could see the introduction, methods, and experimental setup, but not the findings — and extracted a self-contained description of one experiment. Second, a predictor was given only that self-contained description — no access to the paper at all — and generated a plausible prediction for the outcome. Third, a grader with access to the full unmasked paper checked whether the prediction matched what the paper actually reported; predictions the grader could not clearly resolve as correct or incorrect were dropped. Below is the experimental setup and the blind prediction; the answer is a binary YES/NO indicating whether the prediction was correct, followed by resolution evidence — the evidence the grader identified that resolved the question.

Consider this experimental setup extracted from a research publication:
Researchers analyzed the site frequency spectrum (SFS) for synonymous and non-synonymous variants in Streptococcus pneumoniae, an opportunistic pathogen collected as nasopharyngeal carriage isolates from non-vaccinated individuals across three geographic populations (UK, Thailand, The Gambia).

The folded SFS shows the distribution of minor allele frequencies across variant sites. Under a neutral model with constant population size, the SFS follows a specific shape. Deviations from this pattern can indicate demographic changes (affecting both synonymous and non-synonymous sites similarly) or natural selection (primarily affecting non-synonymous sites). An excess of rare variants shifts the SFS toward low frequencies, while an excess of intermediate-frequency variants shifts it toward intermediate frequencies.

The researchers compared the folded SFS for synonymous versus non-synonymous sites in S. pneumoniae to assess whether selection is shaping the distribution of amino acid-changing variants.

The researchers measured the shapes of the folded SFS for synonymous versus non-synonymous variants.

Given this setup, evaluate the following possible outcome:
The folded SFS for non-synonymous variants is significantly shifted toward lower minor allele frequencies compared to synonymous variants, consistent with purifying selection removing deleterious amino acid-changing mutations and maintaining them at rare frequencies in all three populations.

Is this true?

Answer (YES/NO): NO